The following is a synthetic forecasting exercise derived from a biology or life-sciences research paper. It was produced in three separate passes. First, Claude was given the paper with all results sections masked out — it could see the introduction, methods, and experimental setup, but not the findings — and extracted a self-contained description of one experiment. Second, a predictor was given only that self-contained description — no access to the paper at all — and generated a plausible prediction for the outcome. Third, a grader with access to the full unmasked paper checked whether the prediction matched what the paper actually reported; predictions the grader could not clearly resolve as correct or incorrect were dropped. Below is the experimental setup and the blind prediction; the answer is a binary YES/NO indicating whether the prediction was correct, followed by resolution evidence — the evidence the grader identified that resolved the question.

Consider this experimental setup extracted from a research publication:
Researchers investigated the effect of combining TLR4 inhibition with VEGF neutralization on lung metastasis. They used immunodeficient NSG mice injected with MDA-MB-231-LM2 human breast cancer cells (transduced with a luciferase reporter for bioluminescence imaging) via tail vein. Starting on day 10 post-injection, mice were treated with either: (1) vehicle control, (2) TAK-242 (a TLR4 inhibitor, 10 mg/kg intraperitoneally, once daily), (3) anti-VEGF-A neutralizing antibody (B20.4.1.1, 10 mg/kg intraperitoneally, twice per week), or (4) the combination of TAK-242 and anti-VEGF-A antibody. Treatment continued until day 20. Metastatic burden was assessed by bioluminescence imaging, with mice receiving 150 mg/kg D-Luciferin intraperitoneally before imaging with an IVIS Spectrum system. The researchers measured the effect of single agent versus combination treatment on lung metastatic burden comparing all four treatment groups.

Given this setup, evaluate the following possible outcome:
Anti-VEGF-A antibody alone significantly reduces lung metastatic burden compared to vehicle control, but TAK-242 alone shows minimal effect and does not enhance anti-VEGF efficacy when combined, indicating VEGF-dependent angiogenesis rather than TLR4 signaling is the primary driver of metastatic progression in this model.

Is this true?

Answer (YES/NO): NO